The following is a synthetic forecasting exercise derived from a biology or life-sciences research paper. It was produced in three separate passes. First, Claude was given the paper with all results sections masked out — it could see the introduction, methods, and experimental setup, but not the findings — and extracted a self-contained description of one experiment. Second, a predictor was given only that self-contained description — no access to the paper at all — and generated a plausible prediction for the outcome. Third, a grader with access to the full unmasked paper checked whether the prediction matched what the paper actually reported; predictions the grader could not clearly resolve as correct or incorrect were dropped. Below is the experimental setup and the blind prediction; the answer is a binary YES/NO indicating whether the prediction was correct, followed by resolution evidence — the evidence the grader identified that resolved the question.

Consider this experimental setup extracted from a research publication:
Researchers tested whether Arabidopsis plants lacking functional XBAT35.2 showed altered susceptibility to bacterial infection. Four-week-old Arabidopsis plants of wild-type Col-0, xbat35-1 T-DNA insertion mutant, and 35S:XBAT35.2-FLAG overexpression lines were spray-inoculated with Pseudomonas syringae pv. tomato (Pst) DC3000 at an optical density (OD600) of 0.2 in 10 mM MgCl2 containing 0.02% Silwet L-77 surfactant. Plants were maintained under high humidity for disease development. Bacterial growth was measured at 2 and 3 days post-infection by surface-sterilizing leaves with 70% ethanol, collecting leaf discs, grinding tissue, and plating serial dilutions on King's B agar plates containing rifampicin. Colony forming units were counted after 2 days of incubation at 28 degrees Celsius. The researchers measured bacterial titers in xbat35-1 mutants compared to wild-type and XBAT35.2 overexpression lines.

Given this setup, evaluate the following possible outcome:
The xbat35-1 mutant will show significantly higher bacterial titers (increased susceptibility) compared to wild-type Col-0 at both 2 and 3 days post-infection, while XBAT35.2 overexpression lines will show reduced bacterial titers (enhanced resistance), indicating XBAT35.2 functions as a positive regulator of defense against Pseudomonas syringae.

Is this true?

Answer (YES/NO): YES